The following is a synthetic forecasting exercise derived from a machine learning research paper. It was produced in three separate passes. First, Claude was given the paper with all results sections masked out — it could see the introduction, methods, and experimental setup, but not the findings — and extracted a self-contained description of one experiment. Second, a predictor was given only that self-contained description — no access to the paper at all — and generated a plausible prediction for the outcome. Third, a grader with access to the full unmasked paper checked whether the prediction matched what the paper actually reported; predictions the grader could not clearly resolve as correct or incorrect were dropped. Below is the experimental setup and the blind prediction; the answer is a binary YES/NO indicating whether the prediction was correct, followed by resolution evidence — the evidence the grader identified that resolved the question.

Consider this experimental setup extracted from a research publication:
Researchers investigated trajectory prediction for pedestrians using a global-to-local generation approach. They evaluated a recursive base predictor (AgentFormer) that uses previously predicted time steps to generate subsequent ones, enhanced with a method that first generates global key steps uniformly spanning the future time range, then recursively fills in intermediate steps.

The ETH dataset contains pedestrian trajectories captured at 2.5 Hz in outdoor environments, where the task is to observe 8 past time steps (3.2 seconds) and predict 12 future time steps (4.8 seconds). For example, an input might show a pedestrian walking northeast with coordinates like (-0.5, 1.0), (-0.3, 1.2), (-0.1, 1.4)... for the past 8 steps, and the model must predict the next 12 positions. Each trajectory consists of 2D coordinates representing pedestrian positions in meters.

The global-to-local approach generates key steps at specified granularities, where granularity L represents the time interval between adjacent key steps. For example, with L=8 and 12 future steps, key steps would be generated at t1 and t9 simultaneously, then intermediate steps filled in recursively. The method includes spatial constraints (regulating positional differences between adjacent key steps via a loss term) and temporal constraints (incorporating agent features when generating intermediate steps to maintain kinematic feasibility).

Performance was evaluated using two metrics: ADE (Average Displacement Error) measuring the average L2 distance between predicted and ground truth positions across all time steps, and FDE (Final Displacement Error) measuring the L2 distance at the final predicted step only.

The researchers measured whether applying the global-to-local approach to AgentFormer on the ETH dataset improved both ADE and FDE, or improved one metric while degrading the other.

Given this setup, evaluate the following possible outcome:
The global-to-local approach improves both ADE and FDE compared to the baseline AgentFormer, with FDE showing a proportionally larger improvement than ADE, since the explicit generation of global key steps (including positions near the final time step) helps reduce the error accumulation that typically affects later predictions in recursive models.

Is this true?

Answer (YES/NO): NO